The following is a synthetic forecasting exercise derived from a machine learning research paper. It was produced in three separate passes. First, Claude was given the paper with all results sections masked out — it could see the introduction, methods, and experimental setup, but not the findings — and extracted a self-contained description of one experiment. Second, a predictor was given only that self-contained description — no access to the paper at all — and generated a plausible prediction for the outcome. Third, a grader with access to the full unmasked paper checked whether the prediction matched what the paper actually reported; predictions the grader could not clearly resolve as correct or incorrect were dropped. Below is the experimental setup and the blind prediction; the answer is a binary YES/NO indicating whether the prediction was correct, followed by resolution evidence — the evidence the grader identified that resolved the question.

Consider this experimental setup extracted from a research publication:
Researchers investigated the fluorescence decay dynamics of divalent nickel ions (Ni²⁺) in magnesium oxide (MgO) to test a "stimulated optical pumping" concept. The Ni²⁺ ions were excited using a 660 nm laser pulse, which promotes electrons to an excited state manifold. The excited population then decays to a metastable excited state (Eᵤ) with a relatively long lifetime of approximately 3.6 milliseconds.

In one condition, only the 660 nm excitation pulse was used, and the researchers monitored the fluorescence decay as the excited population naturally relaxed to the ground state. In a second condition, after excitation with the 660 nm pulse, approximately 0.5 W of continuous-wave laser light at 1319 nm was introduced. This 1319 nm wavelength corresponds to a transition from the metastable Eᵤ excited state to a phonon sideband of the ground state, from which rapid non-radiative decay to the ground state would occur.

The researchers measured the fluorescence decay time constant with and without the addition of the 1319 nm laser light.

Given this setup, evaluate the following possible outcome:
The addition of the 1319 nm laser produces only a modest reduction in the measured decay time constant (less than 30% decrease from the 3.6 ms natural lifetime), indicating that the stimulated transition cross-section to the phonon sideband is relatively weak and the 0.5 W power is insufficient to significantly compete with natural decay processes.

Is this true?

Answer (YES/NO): NO